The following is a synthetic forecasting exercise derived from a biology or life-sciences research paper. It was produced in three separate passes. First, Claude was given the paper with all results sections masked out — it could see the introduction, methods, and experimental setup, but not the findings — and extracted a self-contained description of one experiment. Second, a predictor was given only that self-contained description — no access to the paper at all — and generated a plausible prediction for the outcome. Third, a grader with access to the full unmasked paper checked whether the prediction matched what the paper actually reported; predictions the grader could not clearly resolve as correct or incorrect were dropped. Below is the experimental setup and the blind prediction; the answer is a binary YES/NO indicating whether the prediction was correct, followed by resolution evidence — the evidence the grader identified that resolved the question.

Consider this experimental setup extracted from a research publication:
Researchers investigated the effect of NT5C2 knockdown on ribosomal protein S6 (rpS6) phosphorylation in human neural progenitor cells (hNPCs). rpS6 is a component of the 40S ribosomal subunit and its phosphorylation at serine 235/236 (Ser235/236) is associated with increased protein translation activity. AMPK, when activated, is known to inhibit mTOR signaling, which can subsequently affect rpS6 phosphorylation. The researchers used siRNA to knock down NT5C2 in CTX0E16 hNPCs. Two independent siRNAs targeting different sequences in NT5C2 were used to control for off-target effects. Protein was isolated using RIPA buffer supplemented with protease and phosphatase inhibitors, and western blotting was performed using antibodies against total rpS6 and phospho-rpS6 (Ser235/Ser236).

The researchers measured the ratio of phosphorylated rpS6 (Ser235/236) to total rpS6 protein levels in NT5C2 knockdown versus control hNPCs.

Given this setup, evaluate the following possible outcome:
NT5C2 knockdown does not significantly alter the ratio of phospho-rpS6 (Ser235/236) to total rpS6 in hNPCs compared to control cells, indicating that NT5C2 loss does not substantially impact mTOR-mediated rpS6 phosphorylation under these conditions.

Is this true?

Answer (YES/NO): NO